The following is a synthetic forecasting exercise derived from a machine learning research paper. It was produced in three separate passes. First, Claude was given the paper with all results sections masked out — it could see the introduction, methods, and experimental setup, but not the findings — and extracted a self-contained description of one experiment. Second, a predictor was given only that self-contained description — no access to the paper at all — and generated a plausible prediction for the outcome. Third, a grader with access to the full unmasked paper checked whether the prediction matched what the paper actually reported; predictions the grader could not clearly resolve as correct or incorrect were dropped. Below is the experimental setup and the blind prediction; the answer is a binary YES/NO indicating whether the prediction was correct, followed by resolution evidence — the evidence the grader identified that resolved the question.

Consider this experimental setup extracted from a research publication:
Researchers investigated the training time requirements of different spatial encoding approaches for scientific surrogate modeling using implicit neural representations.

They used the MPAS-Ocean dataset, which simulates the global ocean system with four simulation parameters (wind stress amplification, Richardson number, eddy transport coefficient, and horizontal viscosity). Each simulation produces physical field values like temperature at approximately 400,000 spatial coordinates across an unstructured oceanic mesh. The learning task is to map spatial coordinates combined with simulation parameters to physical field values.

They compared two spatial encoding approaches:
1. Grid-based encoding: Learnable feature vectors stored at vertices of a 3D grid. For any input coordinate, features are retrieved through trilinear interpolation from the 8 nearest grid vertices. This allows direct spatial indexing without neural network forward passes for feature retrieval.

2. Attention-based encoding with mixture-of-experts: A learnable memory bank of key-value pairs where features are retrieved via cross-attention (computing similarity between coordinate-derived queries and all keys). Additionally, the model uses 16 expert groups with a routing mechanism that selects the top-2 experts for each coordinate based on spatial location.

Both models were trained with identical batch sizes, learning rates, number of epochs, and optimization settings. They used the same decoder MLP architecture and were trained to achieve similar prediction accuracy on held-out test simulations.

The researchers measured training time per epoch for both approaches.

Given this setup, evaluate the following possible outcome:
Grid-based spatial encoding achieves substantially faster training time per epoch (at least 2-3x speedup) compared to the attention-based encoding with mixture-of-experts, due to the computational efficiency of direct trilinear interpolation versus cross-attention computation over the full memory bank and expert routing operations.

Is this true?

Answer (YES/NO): NO